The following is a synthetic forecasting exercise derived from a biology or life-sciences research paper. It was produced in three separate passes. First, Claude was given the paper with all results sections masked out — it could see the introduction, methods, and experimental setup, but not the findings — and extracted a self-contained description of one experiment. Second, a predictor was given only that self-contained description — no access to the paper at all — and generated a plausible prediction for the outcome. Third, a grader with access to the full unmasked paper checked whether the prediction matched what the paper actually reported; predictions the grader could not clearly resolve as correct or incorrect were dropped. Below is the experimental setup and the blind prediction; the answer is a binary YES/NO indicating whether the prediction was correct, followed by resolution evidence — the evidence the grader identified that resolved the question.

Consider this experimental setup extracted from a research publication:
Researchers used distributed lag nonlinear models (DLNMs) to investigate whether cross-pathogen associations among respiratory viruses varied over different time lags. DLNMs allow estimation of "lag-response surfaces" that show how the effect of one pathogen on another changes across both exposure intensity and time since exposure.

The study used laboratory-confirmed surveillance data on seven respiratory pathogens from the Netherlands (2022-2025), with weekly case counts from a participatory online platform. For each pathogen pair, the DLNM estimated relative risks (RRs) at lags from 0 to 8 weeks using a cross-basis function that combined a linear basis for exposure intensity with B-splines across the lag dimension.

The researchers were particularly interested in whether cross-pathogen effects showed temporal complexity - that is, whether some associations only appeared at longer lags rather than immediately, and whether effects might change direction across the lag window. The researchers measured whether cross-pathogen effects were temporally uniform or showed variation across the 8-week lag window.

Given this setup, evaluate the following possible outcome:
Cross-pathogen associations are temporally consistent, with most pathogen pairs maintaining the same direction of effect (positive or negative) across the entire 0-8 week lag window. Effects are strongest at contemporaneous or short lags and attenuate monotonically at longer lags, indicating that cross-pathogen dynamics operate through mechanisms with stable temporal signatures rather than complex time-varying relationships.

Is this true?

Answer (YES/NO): NO